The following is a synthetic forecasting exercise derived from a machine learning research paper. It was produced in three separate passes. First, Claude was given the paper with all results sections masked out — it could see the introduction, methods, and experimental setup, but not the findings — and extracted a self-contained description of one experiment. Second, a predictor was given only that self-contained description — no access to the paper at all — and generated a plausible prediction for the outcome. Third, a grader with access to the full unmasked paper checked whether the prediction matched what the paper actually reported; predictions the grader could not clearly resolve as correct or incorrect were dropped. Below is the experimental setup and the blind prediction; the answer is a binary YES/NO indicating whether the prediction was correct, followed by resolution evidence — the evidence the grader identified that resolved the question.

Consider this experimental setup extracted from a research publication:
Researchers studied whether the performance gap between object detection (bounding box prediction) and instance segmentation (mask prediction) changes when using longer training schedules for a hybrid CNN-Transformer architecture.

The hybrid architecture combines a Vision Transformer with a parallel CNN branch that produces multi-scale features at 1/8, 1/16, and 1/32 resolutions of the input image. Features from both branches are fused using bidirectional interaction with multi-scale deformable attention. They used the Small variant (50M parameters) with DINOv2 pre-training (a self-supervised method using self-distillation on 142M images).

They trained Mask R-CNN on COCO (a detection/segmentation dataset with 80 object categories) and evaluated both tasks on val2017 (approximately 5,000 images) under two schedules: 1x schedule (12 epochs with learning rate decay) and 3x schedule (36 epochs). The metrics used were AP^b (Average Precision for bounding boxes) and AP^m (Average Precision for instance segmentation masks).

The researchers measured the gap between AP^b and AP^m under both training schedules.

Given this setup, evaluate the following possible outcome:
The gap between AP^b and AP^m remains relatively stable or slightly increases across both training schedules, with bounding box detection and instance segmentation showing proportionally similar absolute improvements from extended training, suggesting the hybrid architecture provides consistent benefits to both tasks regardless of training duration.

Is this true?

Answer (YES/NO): NO